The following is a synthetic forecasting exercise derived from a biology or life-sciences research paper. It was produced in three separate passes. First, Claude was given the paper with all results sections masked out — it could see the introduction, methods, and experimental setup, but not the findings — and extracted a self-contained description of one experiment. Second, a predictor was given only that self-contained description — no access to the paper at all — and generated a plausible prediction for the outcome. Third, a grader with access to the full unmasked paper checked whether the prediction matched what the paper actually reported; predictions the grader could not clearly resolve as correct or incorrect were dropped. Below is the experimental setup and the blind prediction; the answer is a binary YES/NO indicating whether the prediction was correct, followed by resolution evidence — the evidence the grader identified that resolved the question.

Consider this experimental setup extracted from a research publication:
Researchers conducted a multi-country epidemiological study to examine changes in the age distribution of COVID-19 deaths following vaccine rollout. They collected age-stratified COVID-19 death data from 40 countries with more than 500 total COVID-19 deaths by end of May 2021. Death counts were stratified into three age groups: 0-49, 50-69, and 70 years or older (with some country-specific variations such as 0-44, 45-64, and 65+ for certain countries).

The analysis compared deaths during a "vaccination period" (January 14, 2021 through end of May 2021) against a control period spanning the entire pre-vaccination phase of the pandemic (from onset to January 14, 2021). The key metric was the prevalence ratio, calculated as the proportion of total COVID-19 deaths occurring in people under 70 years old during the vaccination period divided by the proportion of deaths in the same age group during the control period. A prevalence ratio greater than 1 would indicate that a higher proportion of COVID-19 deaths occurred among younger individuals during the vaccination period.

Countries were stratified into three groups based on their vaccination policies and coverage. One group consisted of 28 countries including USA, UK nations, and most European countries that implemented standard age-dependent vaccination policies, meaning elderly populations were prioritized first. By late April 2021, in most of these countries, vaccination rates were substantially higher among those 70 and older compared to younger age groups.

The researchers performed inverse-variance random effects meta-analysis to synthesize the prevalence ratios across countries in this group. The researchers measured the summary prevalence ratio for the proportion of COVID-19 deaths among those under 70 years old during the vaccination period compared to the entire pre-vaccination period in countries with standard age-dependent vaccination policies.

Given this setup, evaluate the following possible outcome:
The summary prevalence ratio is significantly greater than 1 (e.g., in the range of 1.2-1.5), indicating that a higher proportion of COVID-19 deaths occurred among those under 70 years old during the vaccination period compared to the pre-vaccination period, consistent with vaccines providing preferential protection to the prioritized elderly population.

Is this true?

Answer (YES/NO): YES